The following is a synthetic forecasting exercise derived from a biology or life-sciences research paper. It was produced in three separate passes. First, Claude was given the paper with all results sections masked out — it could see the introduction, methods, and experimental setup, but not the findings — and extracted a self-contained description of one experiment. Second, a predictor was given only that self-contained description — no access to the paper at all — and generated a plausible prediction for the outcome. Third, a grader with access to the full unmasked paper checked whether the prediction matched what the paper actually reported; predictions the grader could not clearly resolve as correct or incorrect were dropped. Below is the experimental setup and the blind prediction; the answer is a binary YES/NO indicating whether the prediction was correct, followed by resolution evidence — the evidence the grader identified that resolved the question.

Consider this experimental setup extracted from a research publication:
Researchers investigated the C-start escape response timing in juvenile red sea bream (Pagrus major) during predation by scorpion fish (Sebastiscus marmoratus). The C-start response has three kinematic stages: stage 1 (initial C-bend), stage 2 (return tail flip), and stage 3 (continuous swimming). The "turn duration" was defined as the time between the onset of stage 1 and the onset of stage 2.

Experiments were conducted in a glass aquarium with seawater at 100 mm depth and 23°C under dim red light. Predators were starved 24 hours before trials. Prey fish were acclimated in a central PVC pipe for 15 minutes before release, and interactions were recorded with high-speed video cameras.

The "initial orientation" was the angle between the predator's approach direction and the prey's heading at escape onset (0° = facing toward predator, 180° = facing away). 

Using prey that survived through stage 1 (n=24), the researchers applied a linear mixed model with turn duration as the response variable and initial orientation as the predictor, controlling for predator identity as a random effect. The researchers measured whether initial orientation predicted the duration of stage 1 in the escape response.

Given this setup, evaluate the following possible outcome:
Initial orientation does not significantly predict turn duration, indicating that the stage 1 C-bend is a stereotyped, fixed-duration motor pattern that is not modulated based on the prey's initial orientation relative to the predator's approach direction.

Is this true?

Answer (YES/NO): NO